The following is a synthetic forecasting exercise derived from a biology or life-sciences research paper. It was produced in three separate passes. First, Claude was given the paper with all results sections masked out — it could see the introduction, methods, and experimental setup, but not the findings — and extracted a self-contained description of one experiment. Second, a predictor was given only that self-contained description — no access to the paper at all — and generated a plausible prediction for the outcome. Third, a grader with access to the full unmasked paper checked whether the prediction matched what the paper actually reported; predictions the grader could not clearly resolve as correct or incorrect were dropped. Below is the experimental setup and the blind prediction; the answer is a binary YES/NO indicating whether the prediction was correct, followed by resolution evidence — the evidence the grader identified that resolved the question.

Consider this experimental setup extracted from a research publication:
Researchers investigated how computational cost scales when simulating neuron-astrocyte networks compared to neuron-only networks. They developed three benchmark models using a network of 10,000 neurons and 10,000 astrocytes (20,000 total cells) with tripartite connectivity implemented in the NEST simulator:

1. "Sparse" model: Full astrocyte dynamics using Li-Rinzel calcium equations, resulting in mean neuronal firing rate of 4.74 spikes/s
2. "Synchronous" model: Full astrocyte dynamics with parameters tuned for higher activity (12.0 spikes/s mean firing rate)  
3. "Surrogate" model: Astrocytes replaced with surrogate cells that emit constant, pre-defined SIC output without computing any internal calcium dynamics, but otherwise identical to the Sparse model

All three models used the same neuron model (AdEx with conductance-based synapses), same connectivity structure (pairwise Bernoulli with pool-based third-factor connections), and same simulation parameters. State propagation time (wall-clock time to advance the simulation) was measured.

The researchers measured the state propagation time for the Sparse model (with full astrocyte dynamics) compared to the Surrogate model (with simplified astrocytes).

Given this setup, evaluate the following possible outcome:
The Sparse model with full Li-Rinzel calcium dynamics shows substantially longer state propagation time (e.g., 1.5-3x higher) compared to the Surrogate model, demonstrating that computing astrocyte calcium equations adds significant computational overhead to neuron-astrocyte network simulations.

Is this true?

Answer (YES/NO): YES